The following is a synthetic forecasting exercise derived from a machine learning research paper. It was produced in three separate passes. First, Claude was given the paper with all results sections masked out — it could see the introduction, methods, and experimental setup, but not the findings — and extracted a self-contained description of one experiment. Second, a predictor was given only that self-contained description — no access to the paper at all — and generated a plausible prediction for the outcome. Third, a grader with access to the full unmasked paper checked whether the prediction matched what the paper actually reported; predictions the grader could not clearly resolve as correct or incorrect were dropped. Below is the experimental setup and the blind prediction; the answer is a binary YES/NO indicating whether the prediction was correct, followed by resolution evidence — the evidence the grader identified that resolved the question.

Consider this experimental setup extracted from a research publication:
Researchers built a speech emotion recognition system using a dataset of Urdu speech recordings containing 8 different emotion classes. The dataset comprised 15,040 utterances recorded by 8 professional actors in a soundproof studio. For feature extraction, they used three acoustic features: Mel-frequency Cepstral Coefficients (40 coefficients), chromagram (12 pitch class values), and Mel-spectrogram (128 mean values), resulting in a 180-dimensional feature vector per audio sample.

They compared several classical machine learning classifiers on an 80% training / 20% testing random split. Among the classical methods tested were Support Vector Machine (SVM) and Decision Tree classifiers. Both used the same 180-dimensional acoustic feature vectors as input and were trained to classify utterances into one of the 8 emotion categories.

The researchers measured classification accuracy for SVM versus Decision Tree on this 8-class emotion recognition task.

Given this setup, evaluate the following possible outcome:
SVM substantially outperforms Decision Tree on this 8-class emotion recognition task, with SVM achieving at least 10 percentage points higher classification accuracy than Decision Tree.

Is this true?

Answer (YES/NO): NO